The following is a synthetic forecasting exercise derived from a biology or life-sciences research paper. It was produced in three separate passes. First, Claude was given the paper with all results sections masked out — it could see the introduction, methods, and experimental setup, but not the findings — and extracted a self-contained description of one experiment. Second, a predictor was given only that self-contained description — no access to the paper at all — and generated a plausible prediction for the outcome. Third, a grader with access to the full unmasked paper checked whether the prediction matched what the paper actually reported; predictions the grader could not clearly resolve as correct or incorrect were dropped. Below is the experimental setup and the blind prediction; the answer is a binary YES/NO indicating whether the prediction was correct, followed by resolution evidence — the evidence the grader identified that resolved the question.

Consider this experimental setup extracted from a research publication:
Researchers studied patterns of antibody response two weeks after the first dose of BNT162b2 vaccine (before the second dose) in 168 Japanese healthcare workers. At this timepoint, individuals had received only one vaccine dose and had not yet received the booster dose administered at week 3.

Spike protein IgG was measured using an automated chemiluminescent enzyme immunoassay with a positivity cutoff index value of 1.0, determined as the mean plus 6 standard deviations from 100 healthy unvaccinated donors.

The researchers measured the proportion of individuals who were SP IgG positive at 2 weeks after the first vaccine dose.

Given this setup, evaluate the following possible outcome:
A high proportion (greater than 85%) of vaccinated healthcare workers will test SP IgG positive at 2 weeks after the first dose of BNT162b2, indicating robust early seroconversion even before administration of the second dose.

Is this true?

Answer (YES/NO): NO